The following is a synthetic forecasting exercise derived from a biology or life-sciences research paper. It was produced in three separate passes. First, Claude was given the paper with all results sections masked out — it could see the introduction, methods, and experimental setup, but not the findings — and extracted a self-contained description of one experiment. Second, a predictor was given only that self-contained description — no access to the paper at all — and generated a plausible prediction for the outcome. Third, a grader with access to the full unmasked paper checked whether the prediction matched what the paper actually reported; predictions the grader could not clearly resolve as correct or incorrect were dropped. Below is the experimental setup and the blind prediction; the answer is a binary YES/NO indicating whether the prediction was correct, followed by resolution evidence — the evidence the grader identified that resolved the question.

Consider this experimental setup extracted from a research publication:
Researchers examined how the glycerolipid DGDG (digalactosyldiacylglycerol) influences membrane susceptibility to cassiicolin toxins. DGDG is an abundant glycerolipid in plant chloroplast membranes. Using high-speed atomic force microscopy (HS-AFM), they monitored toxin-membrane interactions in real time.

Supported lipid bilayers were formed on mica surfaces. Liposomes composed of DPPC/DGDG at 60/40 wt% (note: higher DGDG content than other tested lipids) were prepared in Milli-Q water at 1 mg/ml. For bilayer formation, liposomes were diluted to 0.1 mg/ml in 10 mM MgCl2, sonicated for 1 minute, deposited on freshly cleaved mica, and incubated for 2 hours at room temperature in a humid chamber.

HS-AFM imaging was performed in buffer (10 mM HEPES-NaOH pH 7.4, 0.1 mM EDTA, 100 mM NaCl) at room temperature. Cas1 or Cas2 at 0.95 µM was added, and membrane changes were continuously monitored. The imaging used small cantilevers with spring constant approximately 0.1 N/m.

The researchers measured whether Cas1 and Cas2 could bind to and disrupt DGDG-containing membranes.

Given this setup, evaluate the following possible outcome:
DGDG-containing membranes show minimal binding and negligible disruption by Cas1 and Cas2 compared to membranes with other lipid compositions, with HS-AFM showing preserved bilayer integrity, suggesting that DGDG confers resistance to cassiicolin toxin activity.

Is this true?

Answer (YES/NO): NO